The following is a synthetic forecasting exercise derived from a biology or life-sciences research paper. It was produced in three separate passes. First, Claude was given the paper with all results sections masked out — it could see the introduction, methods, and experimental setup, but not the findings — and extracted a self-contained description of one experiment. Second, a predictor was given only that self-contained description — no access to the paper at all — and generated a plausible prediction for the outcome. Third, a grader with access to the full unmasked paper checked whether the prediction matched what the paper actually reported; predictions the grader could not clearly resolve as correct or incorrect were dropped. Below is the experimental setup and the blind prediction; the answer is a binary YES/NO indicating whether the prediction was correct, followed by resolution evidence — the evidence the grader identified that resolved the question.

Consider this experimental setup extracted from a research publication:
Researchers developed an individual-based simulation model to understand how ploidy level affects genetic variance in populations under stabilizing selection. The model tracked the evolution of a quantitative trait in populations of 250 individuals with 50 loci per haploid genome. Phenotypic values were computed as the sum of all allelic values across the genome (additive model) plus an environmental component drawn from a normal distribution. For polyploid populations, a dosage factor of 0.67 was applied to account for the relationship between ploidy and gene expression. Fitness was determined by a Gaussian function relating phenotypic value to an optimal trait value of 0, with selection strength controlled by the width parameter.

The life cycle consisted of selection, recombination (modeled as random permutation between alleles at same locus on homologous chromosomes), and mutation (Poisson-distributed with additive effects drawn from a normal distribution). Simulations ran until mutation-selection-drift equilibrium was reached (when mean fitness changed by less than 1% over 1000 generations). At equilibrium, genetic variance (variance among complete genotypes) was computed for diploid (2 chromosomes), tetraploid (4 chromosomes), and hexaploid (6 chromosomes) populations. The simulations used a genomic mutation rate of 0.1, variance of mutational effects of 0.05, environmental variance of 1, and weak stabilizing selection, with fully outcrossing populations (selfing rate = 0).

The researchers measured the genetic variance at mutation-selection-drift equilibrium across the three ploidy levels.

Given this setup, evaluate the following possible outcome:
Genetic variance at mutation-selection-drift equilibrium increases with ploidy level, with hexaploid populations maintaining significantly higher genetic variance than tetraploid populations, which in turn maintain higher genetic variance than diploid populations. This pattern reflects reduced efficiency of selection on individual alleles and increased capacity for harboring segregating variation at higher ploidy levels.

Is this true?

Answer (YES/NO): YES